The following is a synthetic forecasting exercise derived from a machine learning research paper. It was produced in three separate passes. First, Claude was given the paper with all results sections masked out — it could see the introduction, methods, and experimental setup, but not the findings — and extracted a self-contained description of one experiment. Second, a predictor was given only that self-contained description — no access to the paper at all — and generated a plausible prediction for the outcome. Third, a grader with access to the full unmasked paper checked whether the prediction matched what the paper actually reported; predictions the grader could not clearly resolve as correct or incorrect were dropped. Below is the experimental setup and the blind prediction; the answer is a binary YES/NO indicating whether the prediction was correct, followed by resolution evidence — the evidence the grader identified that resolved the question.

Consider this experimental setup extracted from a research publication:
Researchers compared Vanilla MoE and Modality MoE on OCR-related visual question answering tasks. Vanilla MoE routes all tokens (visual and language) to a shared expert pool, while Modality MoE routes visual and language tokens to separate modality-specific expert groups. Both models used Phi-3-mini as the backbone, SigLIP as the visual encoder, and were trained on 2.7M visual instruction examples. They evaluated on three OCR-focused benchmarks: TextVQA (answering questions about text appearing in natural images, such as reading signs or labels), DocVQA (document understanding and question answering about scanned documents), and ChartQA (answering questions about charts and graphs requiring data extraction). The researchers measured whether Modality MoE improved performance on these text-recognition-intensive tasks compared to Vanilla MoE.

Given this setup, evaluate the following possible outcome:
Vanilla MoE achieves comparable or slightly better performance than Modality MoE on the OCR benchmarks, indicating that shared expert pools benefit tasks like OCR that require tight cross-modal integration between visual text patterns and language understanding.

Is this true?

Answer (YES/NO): NO